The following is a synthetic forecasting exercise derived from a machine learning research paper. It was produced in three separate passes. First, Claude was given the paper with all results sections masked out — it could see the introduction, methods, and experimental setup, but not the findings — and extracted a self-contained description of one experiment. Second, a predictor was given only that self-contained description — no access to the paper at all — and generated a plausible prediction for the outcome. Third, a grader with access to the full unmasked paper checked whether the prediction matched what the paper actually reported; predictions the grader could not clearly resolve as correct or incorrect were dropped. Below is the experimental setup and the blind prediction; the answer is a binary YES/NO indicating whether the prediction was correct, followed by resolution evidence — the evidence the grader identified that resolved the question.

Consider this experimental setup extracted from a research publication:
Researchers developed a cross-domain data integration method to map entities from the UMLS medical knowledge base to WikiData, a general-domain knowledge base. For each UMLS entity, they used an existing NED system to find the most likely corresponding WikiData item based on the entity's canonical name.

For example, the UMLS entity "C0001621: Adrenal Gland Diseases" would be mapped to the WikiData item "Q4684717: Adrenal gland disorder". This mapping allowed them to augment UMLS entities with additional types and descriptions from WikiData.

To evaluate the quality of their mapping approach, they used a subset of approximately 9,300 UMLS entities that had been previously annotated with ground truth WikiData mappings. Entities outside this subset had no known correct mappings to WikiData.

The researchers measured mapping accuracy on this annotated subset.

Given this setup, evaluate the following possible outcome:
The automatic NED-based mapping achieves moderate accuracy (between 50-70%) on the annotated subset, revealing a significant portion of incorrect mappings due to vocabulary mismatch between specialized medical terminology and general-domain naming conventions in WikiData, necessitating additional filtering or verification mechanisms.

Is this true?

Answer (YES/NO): NO